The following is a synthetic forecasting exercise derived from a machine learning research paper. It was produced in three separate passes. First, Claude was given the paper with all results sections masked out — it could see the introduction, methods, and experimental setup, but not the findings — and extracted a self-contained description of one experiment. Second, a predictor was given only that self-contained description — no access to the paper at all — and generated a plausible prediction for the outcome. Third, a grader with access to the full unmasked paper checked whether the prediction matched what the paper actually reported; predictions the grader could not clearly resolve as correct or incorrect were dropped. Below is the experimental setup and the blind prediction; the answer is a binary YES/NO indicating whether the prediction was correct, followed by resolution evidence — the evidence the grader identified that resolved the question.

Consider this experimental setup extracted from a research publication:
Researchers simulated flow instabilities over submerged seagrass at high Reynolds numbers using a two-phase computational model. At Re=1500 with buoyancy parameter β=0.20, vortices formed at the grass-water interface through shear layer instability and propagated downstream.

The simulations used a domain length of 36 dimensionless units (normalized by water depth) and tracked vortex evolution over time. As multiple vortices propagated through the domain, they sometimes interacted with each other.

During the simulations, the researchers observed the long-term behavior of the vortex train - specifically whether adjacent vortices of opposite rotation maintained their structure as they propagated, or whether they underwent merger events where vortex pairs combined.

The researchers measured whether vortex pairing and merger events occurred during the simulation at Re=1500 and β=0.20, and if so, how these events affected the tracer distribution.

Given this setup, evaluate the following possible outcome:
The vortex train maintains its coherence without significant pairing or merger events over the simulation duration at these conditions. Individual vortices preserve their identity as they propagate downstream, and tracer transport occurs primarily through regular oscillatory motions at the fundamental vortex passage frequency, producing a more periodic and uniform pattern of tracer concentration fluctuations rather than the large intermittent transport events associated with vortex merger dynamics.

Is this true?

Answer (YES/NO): NO